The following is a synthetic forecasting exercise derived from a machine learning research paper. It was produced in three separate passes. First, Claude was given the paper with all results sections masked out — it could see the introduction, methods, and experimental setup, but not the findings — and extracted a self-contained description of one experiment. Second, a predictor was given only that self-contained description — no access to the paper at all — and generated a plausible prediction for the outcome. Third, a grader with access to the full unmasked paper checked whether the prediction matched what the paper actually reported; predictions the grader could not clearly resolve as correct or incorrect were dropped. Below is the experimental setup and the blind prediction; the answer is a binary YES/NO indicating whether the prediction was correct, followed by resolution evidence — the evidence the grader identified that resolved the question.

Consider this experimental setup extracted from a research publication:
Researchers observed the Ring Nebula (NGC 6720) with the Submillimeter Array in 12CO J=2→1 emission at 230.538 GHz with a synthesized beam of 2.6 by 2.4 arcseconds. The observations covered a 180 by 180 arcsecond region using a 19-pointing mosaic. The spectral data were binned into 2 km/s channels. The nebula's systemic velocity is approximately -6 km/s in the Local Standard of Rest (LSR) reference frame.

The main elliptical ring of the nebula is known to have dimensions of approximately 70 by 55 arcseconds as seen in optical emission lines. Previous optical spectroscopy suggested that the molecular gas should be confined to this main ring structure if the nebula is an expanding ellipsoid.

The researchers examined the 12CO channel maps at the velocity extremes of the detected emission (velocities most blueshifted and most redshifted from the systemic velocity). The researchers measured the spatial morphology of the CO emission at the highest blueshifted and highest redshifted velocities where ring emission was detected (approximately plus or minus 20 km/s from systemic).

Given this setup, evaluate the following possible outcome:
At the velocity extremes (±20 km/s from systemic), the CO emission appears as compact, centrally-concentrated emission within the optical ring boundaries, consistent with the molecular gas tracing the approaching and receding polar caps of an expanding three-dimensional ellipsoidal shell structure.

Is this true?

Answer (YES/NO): YES